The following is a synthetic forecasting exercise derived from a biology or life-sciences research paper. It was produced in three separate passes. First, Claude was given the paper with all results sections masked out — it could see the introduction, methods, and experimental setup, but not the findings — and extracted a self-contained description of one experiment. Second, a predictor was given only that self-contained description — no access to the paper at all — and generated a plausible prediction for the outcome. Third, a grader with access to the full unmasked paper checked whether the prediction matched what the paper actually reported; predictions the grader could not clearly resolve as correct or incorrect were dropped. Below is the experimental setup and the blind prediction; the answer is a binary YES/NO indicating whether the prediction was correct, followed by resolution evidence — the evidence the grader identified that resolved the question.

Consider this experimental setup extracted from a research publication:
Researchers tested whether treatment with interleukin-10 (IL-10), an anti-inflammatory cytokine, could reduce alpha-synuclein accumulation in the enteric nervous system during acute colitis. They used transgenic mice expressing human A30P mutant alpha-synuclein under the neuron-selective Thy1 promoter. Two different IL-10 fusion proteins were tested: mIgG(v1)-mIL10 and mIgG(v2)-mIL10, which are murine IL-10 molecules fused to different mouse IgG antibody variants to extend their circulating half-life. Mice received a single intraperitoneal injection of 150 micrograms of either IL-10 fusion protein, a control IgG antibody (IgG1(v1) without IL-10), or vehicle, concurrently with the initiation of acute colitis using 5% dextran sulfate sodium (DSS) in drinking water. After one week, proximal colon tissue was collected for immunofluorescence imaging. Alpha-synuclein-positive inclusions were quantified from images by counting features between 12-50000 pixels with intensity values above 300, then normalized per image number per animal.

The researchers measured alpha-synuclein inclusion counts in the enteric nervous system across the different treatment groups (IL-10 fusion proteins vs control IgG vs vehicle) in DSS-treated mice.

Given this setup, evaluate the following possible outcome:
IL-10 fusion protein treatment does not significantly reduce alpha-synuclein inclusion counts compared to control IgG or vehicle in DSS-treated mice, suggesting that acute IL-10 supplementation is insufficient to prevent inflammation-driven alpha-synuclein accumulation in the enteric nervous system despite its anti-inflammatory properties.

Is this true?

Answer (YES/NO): NO